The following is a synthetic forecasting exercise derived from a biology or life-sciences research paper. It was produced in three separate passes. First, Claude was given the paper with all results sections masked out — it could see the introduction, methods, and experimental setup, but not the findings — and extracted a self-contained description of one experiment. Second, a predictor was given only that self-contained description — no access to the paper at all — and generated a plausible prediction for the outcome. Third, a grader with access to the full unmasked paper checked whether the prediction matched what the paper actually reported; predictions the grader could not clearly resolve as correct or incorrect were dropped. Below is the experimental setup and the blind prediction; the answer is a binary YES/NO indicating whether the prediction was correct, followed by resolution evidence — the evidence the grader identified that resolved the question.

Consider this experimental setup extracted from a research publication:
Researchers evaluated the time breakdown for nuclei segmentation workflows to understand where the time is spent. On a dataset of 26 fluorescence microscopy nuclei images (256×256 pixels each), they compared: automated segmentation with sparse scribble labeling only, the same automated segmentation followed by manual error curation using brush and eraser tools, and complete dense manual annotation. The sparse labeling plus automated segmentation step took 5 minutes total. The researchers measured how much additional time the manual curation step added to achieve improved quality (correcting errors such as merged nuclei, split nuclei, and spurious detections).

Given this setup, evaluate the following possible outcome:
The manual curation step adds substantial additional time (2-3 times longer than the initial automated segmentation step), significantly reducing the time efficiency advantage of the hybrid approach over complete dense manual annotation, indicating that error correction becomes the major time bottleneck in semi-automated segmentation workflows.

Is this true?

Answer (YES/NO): NO